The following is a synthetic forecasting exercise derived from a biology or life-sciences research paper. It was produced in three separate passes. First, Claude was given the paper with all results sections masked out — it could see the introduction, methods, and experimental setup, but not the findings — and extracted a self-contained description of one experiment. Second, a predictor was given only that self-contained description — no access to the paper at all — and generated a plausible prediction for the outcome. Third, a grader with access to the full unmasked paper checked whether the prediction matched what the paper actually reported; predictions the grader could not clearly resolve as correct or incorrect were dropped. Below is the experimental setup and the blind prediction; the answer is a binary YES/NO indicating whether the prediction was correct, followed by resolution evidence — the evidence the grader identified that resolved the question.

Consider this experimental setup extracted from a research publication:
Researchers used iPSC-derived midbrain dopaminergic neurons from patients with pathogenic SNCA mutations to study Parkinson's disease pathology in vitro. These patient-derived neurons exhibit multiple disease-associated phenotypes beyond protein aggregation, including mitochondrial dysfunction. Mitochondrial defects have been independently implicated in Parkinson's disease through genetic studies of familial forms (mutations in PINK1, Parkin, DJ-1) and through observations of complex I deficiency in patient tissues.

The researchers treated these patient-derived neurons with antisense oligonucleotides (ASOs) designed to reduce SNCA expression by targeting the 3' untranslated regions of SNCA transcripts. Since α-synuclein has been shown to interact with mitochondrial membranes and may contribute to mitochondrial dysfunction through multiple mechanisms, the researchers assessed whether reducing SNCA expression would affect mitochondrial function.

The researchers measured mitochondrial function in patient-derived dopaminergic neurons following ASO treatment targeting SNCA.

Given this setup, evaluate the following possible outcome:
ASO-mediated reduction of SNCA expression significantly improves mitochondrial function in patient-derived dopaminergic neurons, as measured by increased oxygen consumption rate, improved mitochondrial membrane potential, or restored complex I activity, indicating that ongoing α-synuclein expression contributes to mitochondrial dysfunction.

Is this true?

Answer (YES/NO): YES